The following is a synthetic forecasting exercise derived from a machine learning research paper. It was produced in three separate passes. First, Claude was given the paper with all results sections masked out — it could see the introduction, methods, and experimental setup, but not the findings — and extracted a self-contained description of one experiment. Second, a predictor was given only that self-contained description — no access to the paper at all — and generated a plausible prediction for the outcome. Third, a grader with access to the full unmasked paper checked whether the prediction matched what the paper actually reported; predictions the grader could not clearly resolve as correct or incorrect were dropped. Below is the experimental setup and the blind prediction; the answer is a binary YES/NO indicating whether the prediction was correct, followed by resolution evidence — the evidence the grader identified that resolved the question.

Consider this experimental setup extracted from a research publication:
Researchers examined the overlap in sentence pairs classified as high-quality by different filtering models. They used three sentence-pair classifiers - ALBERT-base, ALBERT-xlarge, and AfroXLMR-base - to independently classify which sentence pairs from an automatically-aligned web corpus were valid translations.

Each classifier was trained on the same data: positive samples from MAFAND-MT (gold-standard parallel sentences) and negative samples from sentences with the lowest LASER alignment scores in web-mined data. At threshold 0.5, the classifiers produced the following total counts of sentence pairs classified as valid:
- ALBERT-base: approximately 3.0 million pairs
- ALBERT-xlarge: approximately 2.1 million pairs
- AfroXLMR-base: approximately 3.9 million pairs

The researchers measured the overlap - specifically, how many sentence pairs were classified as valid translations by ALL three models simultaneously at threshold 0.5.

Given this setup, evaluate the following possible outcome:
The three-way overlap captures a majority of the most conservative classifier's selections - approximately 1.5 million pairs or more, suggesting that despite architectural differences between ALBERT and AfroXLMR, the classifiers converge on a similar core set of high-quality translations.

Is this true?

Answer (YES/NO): NO